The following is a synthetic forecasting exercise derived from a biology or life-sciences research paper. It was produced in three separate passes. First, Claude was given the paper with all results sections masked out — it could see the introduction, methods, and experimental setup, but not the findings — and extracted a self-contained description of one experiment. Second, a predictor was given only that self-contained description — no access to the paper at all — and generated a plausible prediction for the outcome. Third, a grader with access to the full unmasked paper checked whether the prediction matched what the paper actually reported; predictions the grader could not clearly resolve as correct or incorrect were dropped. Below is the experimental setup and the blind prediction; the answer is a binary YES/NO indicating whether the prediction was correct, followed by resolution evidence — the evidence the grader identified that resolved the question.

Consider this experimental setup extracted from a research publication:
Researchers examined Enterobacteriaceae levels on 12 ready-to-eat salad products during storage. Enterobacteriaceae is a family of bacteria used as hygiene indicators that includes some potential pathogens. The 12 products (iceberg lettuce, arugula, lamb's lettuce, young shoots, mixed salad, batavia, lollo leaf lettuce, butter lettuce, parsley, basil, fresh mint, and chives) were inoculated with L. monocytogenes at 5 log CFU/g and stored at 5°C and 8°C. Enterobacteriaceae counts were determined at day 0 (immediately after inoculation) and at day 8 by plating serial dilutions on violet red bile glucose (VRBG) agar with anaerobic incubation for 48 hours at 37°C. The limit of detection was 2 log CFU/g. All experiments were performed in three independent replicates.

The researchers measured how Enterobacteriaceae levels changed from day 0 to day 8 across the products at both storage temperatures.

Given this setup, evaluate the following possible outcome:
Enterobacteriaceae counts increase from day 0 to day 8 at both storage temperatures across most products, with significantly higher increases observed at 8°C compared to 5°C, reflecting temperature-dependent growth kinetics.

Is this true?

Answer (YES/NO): NO